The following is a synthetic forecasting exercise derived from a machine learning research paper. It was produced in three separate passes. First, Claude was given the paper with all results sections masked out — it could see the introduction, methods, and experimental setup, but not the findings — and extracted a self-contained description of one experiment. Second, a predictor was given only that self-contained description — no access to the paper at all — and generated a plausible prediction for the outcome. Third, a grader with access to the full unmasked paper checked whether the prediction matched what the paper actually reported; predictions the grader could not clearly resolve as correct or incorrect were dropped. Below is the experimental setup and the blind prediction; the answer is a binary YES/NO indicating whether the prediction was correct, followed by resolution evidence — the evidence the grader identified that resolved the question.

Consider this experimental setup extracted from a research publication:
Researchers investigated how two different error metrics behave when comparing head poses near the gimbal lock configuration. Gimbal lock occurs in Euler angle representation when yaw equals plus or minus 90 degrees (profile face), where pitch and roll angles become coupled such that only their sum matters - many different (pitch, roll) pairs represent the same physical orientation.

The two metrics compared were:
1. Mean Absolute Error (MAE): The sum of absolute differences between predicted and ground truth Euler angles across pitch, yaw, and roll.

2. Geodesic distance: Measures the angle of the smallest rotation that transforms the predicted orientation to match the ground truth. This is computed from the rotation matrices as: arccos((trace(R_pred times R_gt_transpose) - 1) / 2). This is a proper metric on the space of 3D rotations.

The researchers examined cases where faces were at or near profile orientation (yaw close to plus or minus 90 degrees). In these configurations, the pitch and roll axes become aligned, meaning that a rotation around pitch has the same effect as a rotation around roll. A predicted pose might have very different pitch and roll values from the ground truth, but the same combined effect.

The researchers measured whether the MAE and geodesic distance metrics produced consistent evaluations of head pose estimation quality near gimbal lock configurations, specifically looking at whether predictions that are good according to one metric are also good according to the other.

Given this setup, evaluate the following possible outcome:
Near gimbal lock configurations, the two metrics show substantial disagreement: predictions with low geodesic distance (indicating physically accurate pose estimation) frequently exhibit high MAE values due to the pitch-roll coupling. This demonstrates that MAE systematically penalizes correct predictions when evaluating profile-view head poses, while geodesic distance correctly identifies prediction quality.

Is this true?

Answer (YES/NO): YES